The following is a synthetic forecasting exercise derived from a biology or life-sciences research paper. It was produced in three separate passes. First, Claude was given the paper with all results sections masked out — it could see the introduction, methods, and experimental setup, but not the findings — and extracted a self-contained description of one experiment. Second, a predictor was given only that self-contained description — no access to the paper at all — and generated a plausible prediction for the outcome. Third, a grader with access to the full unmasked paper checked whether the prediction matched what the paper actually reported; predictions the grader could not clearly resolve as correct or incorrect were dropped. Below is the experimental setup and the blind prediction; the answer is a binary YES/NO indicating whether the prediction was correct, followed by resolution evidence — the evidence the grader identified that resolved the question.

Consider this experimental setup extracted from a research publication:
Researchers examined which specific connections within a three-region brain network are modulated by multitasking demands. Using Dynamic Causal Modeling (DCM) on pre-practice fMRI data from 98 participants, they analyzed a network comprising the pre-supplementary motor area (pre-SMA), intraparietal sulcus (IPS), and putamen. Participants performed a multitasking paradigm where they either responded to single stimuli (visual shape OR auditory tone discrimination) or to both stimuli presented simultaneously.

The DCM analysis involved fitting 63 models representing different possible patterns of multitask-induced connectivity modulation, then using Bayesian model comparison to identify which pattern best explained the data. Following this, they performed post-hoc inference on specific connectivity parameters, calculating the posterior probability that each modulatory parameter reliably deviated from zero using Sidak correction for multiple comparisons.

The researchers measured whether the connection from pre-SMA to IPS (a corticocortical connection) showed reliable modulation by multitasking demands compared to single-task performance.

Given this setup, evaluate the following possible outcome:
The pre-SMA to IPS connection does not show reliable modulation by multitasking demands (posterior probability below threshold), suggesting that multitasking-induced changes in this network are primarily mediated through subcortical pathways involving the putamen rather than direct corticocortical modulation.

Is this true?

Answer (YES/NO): NO